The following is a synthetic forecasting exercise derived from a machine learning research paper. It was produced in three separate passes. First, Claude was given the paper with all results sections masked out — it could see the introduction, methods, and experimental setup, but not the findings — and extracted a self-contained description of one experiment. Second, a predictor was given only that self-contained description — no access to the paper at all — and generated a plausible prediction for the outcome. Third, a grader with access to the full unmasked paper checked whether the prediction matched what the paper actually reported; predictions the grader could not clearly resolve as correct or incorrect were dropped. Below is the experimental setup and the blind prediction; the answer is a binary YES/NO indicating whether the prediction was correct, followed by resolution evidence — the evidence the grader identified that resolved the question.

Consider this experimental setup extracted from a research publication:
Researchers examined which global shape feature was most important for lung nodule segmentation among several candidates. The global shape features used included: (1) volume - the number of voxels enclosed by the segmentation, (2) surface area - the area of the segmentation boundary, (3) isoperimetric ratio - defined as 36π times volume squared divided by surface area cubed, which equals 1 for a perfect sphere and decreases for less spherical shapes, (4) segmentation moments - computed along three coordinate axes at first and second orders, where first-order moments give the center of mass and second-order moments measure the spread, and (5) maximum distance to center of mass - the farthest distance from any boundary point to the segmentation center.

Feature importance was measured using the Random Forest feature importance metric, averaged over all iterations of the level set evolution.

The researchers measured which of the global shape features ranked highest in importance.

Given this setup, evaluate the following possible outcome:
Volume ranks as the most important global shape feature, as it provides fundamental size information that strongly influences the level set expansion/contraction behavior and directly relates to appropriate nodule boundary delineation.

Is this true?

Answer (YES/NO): NO